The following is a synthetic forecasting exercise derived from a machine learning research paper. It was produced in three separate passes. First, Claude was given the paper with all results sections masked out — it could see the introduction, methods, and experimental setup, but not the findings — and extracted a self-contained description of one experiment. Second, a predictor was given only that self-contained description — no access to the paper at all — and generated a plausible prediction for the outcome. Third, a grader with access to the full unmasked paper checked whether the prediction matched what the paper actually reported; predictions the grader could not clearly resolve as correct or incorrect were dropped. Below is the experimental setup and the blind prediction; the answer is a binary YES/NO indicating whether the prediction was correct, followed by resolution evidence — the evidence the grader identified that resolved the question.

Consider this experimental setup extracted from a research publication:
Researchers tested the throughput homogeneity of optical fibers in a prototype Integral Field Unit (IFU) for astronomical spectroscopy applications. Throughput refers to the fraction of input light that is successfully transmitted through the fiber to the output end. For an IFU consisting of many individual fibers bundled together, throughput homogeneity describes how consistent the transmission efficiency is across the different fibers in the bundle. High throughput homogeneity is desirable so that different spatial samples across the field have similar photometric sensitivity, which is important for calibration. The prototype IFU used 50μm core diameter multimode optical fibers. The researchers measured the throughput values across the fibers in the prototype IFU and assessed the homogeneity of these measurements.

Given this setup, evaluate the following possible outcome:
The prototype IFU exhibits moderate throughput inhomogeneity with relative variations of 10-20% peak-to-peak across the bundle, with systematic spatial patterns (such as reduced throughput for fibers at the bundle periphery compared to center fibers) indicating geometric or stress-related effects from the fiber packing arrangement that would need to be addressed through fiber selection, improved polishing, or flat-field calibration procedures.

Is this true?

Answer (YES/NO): NO